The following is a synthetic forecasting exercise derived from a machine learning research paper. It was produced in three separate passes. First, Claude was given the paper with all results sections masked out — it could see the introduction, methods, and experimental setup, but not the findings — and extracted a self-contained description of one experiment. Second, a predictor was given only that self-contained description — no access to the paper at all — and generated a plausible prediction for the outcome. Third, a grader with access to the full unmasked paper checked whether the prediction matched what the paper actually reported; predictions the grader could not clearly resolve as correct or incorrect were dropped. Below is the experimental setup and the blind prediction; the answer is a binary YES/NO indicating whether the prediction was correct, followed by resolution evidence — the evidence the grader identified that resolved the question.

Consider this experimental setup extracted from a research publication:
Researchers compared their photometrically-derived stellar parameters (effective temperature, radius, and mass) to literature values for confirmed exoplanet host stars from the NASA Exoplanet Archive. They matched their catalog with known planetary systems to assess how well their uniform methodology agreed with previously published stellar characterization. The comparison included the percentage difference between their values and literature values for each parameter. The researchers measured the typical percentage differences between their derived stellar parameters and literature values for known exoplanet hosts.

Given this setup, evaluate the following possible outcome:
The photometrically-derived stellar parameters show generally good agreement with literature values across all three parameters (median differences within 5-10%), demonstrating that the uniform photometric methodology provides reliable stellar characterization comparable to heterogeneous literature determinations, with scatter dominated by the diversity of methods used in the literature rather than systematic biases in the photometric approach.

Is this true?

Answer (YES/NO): NO